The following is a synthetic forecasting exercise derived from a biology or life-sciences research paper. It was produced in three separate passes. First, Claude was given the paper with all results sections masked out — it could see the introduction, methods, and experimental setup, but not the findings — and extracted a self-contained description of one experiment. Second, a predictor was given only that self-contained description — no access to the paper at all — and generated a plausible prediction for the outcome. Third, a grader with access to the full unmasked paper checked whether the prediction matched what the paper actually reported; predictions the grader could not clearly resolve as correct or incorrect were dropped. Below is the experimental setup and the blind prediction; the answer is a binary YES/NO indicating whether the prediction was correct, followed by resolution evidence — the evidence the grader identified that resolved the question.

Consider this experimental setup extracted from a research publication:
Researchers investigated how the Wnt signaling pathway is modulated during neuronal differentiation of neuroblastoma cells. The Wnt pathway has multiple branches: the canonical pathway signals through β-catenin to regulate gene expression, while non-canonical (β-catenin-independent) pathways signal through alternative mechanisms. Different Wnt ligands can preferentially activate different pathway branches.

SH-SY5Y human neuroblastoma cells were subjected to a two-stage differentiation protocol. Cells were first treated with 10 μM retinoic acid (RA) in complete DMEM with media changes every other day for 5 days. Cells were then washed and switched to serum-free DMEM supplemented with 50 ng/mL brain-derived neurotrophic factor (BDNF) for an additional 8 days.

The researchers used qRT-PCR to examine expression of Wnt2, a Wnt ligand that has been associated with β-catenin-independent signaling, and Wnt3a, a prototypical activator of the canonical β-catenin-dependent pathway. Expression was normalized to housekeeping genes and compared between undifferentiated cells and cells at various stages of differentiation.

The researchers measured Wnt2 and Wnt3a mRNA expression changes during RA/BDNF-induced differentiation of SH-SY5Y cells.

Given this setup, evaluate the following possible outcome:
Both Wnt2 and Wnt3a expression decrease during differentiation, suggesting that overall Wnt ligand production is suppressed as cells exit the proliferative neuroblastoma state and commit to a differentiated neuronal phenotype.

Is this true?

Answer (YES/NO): NO